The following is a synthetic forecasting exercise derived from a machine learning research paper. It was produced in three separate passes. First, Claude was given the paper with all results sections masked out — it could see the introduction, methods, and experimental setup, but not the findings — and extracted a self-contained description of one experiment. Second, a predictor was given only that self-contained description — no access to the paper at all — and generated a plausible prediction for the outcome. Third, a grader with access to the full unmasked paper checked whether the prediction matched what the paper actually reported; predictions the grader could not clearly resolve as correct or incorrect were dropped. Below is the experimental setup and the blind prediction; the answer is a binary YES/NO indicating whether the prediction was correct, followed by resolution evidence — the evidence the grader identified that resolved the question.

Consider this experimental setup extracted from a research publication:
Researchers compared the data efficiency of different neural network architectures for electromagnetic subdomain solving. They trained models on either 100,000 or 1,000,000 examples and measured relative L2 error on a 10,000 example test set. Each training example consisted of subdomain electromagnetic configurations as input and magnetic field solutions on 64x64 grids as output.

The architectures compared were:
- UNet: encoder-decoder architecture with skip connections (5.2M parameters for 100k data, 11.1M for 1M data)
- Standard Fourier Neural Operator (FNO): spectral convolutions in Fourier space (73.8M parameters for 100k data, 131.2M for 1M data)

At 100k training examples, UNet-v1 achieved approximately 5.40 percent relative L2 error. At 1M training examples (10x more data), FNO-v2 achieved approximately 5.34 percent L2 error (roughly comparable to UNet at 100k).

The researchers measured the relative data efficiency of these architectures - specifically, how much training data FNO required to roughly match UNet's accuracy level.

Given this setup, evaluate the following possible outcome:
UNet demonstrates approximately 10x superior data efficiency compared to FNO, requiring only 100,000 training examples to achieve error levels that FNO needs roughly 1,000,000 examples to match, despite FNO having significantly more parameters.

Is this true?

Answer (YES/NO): YES